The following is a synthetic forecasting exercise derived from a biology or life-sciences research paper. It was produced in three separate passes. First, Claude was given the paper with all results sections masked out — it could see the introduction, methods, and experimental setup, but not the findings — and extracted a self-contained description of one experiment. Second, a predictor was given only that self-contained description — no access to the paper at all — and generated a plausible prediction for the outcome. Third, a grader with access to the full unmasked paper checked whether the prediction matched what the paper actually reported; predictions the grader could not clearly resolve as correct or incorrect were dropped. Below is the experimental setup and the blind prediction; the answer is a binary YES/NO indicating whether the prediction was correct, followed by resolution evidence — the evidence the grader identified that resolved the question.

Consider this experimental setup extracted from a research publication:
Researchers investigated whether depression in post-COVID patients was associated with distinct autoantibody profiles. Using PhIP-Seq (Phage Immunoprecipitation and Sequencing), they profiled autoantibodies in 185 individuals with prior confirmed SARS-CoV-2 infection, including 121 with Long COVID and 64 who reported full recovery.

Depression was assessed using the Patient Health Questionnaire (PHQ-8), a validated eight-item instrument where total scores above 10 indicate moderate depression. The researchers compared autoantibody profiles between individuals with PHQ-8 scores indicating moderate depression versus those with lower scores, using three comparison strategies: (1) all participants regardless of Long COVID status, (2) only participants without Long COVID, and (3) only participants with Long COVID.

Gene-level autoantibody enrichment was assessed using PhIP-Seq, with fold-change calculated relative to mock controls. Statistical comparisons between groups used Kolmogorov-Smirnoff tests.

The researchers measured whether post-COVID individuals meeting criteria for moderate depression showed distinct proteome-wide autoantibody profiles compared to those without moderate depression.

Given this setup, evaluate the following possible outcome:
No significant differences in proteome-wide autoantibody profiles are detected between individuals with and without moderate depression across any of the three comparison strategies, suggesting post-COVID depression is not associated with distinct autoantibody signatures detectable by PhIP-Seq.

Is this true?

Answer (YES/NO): YES